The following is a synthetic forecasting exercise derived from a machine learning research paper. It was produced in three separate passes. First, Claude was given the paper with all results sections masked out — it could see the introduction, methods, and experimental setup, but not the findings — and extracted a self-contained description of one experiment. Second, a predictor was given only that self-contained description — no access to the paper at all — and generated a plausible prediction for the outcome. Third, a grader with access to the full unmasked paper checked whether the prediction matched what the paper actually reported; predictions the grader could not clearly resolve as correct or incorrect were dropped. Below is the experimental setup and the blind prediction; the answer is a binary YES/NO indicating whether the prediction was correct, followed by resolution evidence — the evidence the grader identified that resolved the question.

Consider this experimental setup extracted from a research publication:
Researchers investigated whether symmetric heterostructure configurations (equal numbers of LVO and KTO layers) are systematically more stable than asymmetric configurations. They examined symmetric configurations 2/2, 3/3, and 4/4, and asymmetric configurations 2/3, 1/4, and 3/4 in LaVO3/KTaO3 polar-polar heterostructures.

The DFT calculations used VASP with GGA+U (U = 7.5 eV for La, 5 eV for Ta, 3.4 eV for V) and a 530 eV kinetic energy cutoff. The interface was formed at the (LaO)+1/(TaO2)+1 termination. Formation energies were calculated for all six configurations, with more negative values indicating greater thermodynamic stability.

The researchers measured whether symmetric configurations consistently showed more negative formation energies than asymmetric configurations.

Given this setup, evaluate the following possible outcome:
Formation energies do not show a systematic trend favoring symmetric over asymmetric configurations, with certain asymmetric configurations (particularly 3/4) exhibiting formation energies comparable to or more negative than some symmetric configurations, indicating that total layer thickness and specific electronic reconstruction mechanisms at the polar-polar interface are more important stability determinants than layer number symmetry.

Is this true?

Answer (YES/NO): YES